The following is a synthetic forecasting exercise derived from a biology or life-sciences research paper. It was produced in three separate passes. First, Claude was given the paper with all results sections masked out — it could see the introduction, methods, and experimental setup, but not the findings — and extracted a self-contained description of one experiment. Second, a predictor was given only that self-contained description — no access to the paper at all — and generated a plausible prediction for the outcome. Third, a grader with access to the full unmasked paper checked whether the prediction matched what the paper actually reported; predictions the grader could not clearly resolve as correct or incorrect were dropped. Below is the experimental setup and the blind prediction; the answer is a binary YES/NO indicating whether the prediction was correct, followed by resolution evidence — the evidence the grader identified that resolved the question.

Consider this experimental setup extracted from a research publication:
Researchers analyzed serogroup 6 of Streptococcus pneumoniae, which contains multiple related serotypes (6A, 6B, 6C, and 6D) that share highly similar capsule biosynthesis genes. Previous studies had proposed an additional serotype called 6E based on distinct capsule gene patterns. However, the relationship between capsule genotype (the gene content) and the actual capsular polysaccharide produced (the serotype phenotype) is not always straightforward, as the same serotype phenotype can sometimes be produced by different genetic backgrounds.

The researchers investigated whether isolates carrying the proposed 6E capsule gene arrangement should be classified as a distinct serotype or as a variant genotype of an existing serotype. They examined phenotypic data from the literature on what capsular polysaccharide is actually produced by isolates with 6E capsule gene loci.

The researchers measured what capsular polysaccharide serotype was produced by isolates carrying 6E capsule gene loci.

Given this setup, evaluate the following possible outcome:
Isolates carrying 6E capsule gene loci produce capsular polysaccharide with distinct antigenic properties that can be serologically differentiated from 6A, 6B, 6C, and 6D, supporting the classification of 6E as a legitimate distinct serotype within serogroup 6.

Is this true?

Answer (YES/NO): NO